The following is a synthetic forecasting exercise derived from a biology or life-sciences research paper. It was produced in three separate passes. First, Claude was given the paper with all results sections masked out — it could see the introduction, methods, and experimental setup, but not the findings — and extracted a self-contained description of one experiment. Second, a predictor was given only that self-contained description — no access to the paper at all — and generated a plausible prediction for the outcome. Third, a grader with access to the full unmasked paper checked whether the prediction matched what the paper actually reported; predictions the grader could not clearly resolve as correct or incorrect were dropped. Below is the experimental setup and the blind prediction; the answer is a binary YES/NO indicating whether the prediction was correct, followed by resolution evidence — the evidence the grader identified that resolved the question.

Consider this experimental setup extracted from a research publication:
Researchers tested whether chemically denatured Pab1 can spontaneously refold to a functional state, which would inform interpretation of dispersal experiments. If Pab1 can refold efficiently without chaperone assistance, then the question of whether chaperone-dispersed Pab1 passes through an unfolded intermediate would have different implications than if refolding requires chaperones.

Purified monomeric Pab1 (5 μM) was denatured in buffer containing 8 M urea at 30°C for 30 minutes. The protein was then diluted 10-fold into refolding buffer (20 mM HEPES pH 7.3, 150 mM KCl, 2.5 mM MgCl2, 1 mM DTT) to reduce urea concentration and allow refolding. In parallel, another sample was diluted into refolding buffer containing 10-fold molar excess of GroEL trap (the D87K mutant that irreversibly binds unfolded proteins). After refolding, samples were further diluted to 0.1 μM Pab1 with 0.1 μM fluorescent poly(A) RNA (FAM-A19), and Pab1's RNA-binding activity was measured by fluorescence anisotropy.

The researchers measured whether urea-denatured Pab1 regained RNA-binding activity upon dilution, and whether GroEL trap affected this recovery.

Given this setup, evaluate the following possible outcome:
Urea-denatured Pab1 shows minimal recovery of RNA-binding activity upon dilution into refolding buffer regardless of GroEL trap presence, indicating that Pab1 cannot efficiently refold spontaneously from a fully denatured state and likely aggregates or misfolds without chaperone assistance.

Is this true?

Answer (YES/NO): NO